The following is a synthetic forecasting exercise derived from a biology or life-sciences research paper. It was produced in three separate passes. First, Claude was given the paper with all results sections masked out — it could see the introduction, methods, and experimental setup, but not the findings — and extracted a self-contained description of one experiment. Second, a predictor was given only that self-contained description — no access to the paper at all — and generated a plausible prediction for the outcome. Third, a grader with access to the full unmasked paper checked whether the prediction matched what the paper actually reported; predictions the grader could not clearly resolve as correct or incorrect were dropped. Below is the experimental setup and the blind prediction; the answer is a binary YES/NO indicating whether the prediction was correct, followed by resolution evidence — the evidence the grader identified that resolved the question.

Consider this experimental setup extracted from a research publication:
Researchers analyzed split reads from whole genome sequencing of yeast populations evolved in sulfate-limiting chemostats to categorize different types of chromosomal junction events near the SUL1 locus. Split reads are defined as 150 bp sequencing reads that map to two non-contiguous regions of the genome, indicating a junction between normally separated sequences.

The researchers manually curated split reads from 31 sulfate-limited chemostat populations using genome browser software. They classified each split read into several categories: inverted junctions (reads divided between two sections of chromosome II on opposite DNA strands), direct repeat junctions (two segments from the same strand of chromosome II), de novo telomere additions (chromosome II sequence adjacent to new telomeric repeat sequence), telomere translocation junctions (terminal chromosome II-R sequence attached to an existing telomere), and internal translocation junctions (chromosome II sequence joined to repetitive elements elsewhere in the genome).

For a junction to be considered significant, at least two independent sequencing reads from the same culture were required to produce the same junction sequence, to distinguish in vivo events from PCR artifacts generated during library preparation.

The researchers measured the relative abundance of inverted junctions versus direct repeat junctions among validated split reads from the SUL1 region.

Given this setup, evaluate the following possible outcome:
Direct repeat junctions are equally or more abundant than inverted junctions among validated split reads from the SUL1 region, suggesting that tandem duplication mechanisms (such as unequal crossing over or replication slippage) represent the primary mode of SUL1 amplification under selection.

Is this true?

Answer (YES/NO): NO